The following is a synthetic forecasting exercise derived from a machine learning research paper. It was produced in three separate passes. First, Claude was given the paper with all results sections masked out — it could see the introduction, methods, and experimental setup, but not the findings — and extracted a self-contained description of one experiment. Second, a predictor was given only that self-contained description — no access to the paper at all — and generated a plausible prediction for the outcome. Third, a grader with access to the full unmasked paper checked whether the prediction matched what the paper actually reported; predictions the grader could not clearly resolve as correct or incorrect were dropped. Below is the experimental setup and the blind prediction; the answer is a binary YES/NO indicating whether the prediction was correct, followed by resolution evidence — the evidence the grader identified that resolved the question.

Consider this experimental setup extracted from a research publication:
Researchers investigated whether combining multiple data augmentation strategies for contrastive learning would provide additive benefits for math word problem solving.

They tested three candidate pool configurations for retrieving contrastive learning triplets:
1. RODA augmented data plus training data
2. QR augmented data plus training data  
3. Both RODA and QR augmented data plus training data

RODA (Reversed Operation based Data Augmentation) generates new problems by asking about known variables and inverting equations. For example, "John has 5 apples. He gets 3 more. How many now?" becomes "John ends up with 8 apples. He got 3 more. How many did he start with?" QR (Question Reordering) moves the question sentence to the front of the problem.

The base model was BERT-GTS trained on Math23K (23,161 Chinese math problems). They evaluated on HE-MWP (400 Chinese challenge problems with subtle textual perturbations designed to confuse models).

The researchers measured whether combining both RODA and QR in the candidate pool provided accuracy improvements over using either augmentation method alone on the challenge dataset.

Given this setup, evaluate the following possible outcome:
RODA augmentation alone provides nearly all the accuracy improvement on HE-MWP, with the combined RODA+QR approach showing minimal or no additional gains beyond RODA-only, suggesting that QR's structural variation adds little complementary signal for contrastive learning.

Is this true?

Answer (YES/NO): NO